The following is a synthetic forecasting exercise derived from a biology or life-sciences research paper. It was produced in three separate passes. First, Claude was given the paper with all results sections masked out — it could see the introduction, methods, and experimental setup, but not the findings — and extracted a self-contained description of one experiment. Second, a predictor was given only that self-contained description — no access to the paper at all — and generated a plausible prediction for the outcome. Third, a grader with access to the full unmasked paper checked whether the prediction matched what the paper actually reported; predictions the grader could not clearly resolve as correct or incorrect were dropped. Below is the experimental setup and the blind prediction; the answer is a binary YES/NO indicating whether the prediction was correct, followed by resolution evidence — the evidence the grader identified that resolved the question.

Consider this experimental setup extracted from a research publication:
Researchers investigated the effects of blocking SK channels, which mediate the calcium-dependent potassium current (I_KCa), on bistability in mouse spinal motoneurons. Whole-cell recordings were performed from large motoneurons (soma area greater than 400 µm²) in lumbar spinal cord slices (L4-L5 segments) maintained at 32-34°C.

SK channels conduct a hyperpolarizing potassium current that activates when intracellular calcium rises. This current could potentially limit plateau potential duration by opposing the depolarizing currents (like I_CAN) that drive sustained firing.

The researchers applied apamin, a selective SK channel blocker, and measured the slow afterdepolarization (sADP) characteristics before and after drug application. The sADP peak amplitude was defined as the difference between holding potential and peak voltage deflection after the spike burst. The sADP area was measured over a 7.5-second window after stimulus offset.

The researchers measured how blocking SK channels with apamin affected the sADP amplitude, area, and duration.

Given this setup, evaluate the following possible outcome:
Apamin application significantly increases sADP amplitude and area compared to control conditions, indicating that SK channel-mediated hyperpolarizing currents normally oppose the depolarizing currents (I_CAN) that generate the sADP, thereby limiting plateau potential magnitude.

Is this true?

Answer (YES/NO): YES